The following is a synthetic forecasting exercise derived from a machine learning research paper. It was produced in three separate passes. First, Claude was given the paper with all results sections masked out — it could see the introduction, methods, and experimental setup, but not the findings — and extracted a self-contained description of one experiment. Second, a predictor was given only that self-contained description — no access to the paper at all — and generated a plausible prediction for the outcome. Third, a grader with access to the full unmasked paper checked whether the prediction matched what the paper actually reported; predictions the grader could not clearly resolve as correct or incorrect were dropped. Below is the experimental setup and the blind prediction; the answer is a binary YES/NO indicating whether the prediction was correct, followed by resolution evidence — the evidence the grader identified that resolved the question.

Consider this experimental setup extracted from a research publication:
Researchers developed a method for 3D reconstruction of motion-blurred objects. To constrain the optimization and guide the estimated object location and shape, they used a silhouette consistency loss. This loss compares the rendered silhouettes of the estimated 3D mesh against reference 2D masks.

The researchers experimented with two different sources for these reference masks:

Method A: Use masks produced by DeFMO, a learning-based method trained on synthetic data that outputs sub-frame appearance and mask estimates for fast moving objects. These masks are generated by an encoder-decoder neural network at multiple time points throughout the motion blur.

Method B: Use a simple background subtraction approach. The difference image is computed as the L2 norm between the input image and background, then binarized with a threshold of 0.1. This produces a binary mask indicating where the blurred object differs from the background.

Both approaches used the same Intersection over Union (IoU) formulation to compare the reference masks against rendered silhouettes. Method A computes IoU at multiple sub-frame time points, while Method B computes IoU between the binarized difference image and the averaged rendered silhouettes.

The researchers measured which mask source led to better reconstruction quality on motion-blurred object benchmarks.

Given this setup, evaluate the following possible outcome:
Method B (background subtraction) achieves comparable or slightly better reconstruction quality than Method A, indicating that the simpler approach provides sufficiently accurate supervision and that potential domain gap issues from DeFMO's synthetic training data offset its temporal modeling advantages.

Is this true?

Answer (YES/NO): NO